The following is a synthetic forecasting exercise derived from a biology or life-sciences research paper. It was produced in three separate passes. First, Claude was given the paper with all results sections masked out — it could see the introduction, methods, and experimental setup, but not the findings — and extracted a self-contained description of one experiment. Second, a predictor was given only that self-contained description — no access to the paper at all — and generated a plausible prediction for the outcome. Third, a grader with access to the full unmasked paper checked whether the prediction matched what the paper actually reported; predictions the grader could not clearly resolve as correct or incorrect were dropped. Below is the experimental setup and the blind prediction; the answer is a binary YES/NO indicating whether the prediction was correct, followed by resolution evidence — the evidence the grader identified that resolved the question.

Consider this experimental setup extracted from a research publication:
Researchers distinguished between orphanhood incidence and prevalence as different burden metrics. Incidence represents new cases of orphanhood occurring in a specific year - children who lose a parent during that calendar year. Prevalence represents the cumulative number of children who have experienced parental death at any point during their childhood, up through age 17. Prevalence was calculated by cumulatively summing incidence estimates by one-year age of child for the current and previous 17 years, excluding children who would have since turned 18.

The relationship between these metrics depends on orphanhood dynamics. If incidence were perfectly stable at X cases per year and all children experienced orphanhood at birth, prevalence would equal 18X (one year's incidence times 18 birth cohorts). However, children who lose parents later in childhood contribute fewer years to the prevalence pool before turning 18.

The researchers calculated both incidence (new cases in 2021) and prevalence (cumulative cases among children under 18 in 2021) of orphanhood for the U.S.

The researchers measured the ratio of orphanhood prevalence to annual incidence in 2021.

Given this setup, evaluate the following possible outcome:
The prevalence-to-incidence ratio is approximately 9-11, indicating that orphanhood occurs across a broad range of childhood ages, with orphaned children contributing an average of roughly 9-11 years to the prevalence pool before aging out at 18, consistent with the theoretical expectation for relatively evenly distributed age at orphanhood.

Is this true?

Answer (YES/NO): NO